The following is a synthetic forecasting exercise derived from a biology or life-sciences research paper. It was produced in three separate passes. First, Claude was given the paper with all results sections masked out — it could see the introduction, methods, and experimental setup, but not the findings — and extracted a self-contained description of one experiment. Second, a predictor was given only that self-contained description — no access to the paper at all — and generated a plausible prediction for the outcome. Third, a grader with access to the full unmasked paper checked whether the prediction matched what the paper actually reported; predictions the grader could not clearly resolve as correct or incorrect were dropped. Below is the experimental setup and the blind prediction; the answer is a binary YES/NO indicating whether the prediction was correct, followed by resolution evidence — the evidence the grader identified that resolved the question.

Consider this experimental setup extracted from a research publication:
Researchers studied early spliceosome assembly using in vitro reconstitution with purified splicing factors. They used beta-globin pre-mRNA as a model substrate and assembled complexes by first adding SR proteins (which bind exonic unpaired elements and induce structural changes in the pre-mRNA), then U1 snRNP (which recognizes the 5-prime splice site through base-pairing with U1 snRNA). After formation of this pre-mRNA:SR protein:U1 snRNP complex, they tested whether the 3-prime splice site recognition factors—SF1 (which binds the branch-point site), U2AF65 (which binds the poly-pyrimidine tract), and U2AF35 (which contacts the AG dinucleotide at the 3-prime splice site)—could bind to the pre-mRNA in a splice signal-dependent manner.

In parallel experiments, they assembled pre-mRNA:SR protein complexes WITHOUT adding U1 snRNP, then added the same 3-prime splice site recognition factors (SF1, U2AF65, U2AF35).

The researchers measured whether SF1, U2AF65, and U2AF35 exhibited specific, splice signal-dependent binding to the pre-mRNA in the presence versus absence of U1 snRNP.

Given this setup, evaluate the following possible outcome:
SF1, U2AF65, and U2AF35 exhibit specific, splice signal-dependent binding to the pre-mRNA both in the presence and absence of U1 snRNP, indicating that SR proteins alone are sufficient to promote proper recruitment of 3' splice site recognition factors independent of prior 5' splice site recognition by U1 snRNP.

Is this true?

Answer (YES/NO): NO